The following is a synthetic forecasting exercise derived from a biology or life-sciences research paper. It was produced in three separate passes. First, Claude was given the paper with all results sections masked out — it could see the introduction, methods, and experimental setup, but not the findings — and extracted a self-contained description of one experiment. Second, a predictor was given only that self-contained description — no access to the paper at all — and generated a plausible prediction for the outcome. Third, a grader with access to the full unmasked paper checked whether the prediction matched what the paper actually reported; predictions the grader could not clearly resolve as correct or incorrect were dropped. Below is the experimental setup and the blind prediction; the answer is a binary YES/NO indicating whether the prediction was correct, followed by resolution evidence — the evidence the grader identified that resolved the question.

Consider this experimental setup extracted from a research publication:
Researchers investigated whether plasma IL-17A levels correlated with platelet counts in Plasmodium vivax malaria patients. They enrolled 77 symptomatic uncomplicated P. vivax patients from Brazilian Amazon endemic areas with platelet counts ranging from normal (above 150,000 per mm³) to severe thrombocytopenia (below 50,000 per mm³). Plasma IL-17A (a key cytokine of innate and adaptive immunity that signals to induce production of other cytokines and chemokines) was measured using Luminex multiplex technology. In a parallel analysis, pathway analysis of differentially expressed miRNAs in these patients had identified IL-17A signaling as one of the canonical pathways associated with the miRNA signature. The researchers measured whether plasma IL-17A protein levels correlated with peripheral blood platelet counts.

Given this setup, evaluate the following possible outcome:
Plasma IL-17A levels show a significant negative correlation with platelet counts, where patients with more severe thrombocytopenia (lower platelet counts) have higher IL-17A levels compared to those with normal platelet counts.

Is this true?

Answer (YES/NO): NO